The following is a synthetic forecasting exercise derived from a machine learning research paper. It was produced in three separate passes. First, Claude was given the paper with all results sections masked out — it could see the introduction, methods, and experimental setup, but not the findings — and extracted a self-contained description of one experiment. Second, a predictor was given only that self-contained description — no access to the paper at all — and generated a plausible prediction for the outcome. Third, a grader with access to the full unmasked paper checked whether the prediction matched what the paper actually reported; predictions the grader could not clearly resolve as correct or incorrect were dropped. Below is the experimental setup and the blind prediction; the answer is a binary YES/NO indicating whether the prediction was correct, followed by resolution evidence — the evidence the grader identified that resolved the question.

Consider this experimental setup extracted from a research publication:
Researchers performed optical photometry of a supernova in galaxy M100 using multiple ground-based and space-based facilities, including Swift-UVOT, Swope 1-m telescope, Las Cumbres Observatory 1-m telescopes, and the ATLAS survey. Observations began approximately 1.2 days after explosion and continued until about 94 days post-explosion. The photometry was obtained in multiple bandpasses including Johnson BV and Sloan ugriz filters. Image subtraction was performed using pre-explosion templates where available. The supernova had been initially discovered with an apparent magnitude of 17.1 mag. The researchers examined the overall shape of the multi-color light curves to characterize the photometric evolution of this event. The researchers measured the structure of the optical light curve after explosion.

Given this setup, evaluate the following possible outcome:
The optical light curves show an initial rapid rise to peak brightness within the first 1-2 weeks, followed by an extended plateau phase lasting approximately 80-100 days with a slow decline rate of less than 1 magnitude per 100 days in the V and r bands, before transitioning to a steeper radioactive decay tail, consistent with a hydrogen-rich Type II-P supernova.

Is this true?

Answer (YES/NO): NO